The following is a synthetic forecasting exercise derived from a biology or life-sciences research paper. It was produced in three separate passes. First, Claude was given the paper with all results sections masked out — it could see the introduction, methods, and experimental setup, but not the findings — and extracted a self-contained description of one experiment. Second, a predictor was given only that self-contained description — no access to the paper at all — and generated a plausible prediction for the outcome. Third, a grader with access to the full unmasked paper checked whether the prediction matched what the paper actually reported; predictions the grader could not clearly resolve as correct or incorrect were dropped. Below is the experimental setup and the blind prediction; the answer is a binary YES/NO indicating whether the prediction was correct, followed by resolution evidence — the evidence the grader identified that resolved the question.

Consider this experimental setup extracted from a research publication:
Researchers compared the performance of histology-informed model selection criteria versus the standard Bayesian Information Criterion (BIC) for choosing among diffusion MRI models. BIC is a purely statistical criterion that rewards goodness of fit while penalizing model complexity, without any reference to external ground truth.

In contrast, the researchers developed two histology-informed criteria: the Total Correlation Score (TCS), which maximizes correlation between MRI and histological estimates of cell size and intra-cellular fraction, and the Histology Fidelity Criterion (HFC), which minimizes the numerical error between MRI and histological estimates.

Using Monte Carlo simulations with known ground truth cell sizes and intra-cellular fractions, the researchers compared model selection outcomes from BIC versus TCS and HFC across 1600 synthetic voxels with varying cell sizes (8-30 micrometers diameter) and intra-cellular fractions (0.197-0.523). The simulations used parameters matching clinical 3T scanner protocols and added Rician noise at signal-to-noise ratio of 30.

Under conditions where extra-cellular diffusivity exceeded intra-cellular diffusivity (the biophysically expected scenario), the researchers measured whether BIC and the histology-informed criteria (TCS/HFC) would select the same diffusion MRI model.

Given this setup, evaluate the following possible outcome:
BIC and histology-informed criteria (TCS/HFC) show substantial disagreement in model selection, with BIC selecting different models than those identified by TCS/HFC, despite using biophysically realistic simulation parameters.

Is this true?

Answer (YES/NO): NO